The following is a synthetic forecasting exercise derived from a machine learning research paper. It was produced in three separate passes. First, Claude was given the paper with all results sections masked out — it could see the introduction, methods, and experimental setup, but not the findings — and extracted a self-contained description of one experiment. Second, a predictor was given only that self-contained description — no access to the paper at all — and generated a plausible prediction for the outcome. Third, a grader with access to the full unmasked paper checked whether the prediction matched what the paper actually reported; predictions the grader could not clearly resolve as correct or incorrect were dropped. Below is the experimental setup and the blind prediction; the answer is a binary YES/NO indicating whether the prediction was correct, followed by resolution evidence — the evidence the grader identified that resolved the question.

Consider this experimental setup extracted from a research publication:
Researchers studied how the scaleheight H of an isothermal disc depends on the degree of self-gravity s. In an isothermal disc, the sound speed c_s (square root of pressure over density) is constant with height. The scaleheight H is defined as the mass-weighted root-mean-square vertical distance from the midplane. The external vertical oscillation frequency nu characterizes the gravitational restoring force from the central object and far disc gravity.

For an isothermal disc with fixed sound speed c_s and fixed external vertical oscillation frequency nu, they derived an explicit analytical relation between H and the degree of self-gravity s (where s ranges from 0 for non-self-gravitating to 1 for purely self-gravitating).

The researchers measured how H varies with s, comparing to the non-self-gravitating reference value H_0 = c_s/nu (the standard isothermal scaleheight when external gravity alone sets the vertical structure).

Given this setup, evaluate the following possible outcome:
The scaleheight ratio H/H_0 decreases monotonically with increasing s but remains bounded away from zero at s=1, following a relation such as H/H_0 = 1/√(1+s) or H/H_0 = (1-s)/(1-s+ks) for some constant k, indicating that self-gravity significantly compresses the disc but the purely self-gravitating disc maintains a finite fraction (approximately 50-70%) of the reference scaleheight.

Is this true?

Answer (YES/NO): NO